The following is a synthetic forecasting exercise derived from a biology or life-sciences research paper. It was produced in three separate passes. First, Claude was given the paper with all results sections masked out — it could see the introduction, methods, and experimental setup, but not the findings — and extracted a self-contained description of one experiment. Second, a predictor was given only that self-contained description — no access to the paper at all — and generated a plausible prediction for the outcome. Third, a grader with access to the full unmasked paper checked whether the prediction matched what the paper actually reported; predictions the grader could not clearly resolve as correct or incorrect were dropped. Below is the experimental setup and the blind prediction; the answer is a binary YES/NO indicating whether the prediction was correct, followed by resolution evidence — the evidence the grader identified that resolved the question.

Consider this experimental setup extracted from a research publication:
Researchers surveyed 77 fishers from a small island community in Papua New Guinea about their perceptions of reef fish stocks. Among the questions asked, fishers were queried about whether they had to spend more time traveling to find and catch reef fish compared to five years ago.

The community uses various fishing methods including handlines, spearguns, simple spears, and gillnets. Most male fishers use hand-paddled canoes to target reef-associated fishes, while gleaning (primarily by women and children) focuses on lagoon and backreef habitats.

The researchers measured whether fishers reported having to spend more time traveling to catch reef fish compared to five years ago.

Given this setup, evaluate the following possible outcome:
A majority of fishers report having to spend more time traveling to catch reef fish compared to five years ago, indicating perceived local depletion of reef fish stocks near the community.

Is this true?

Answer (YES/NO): YES